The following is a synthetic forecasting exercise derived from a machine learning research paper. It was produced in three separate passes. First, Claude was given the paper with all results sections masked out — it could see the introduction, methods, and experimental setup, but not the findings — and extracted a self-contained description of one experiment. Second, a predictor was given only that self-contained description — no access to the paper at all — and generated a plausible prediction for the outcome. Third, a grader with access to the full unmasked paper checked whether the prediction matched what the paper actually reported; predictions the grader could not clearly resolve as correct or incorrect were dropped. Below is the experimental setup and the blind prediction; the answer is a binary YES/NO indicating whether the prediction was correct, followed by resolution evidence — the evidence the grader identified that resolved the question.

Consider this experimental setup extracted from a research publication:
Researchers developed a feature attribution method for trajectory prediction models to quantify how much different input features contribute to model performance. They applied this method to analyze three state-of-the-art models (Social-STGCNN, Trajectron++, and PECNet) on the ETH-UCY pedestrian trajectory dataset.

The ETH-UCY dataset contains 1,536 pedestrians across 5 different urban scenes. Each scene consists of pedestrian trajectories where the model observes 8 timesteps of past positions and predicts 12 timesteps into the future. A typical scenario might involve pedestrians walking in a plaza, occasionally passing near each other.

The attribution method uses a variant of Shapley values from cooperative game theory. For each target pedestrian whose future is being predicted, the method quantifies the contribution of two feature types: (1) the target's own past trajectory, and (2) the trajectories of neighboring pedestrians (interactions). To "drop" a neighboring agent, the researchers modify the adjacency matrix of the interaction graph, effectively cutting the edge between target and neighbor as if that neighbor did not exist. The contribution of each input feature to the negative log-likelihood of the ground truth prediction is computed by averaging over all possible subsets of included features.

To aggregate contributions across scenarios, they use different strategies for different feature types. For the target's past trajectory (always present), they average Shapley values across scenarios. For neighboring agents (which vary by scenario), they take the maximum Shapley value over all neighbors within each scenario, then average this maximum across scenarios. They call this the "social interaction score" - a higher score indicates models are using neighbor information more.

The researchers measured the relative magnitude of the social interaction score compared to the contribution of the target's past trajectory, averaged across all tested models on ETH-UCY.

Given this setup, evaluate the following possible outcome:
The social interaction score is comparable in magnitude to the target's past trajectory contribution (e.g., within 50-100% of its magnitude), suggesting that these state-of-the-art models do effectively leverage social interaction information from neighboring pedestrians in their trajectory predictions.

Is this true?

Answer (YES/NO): NO